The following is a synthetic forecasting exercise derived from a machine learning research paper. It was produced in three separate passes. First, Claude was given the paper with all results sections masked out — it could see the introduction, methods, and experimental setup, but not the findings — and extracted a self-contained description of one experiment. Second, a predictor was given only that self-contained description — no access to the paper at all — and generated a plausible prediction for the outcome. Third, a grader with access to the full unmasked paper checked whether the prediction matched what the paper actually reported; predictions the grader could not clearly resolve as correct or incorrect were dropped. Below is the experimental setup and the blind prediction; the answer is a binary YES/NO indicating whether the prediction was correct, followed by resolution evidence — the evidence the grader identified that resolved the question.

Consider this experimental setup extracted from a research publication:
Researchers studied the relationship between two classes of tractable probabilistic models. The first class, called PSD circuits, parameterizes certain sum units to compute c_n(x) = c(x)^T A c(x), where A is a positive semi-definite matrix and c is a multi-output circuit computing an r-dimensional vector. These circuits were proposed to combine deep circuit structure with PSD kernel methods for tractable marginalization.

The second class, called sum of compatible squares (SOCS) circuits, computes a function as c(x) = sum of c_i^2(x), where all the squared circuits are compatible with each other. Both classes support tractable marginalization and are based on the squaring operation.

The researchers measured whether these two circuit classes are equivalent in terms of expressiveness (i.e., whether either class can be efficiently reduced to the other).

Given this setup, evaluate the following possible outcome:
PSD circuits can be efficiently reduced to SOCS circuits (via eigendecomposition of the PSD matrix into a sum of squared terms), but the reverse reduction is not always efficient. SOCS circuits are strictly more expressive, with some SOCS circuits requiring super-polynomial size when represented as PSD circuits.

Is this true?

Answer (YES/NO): NO